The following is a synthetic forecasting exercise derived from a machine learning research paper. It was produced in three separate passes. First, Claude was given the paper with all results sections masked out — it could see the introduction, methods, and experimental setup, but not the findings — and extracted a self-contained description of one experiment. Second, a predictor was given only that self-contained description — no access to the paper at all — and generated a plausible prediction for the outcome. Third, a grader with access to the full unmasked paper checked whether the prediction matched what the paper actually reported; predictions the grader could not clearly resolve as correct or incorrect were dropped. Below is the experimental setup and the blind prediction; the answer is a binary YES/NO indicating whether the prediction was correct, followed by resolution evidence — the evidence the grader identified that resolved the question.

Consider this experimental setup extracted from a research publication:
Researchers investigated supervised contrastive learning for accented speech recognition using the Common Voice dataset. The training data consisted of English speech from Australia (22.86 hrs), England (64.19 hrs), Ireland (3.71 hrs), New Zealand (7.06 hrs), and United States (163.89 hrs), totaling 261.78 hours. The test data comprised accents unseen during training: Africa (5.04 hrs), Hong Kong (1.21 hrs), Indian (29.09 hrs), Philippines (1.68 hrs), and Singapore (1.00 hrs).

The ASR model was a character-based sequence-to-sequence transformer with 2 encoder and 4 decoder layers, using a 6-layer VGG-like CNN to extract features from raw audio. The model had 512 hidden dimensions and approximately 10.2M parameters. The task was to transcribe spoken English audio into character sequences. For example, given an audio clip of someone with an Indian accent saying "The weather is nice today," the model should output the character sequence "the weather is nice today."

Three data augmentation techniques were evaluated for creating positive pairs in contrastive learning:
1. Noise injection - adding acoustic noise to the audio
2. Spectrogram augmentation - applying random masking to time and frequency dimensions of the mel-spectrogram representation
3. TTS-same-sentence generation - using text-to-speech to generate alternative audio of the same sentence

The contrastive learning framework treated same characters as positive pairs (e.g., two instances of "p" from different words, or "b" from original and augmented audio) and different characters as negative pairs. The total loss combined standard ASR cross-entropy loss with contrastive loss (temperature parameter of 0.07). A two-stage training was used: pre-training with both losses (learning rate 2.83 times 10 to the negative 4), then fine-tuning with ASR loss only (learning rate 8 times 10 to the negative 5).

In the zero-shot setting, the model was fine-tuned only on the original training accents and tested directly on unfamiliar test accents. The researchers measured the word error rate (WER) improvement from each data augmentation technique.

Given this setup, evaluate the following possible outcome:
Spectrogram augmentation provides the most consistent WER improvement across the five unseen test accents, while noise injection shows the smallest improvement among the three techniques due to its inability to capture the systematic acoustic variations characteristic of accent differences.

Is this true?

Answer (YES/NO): NO